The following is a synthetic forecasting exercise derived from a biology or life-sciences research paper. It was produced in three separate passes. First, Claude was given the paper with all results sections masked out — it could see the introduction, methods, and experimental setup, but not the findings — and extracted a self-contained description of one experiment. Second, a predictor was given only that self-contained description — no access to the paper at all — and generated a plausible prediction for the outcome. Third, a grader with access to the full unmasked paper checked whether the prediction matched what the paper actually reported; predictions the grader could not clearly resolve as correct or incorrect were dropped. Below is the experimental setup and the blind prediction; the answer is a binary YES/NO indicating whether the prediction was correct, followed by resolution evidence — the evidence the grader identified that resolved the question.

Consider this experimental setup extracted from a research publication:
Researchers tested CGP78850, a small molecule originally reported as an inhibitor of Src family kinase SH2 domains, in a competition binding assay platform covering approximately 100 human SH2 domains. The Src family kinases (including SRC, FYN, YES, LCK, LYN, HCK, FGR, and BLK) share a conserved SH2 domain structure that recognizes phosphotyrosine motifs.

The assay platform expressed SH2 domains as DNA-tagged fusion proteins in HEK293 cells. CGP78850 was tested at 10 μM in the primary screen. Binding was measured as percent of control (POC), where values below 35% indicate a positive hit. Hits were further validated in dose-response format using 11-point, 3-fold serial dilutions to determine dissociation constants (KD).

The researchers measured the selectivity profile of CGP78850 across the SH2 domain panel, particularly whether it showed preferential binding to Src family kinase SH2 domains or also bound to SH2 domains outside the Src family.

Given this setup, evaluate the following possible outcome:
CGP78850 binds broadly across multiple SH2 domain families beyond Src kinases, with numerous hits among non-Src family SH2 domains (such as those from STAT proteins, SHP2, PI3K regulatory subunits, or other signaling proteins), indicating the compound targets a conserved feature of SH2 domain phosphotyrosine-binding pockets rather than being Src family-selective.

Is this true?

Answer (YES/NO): NO